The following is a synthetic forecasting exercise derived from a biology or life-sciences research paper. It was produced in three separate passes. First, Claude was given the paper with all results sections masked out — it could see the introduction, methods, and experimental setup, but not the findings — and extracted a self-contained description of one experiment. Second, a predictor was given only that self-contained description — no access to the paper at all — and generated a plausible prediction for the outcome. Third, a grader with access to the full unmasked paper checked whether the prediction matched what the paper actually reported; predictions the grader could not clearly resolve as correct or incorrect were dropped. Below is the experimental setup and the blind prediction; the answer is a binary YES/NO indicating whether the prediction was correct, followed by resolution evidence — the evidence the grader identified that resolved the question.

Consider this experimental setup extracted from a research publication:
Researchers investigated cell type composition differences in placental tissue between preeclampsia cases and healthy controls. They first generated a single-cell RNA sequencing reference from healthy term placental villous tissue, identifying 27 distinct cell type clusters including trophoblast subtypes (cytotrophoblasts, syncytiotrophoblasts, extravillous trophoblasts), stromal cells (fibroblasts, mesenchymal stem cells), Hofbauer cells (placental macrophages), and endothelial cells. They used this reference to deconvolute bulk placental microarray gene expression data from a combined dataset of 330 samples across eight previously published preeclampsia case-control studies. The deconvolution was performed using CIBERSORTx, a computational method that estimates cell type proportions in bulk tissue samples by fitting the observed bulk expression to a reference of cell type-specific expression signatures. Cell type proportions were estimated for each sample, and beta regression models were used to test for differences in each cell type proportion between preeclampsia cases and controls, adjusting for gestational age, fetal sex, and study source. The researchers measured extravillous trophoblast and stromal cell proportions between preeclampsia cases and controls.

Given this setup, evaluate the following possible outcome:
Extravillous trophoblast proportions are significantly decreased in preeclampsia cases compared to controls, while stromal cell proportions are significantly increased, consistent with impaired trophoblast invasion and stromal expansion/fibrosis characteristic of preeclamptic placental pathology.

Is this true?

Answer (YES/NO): NO